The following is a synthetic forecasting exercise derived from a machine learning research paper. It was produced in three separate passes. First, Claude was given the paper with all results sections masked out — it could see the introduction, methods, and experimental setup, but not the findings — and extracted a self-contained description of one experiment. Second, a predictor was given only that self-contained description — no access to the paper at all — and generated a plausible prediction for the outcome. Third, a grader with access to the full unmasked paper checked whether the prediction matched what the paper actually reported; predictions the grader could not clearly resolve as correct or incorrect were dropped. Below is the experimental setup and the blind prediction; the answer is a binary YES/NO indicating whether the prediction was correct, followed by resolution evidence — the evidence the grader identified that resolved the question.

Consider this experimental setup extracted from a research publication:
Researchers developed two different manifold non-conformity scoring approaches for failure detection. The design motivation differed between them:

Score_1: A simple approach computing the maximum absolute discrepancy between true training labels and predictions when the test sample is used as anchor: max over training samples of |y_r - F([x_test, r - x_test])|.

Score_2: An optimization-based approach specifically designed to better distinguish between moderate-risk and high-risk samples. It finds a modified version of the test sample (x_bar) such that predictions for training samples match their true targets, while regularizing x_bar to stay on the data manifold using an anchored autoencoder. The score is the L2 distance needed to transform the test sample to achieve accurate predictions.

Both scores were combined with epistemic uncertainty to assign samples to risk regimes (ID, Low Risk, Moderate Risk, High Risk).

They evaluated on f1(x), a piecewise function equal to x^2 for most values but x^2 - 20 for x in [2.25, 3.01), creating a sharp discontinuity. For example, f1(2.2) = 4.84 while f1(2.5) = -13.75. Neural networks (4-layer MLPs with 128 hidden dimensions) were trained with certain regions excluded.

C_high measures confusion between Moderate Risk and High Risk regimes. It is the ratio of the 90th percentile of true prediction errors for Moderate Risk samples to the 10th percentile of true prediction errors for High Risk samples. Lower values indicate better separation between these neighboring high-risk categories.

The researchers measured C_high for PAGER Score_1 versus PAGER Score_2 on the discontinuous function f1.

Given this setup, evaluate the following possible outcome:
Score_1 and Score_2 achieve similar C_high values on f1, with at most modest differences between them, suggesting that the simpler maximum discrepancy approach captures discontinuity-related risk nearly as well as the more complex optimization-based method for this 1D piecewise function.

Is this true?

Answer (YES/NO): YES